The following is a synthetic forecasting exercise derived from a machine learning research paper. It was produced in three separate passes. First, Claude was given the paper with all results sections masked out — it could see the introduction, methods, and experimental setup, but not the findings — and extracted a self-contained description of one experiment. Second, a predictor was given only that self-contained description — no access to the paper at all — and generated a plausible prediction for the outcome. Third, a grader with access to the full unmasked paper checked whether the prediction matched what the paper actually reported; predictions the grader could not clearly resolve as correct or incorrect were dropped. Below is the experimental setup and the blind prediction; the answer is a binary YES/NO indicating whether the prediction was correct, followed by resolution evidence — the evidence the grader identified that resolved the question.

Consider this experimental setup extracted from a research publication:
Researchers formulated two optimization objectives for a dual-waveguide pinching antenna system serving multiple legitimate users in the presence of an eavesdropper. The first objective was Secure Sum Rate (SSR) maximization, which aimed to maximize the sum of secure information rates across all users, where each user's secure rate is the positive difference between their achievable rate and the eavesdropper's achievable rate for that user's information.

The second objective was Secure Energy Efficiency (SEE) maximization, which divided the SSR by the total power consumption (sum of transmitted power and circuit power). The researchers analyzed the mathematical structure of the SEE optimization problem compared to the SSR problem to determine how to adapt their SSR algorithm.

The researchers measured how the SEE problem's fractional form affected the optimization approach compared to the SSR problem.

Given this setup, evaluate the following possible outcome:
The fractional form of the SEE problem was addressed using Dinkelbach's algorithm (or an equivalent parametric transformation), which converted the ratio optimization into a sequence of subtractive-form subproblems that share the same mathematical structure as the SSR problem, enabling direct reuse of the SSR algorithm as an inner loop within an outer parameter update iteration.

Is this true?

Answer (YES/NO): NO